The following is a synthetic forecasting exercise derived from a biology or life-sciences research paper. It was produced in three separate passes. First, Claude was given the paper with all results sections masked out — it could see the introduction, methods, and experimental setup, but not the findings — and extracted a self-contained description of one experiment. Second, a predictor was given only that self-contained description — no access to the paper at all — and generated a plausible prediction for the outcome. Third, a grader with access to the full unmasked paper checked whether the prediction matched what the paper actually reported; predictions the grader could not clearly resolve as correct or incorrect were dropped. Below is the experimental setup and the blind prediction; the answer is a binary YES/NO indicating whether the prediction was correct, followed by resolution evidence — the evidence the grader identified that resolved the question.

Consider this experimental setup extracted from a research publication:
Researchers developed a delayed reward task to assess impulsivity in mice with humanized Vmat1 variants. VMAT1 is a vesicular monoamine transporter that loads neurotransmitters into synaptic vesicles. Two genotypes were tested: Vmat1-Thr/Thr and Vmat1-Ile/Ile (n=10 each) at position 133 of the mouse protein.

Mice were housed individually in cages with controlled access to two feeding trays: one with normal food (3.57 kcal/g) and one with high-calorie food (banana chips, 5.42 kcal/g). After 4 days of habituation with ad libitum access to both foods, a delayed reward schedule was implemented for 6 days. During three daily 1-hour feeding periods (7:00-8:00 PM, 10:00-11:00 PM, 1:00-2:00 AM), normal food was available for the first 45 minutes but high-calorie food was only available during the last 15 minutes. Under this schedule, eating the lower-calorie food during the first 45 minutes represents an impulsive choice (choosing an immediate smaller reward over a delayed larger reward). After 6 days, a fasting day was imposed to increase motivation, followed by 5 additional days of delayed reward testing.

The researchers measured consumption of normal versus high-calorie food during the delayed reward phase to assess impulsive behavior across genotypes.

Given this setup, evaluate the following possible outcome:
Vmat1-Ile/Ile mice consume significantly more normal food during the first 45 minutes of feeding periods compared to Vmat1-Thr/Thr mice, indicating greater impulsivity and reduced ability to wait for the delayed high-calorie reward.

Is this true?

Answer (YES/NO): NO